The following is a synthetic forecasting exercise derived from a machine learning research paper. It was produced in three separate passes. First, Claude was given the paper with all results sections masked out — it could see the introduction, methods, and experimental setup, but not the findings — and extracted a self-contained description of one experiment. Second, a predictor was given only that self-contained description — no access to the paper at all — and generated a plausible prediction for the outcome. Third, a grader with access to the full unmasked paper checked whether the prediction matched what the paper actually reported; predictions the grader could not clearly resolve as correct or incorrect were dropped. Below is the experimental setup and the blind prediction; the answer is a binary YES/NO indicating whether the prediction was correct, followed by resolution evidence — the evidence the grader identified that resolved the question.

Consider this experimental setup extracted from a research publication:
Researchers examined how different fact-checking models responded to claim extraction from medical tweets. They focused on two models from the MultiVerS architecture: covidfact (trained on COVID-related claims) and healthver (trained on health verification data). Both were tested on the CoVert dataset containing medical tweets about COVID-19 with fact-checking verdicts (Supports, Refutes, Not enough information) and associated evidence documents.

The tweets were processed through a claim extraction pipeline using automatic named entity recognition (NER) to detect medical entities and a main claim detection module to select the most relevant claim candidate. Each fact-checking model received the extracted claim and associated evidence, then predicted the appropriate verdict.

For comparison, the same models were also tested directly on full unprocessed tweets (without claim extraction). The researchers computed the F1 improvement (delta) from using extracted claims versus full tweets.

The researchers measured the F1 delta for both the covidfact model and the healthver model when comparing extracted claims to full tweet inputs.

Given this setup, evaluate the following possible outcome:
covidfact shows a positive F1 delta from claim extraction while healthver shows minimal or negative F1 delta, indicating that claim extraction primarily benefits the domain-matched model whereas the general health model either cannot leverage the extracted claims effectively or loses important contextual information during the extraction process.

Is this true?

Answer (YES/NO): YES